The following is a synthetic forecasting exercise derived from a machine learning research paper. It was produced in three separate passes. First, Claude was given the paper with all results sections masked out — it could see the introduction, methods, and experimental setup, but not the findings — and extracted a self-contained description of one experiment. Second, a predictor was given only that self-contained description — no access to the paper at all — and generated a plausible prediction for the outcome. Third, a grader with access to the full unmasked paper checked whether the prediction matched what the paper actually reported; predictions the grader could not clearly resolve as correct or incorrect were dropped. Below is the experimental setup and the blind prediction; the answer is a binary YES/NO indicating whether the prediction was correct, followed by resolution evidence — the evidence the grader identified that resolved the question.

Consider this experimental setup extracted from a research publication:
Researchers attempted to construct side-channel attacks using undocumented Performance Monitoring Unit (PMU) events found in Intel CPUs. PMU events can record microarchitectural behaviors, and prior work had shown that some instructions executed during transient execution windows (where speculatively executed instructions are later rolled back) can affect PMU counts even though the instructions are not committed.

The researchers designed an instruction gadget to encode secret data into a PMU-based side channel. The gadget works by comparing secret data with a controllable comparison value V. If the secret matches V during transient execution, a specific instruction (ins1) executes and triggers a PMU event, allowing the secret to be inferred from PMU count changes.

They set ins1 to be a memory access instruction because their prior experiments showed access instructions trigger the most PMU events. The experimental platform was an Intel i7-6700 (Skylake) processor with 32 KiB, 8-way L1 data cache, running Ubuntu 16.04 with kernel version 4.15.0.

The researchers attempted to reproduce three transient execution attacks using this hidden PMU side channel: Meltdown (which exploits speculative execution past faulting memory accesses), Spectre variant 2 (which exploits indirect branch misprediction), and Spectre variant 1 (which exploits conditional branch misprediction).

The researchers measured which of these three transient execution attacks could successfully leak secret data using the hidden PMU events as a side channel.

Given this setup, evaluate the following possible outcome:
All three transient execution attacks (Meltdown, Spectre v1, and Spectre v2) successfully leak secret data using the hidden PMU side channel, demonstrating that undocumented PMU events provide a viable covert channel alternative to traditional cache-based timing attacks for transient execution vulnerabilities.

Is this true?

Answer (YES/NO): NO